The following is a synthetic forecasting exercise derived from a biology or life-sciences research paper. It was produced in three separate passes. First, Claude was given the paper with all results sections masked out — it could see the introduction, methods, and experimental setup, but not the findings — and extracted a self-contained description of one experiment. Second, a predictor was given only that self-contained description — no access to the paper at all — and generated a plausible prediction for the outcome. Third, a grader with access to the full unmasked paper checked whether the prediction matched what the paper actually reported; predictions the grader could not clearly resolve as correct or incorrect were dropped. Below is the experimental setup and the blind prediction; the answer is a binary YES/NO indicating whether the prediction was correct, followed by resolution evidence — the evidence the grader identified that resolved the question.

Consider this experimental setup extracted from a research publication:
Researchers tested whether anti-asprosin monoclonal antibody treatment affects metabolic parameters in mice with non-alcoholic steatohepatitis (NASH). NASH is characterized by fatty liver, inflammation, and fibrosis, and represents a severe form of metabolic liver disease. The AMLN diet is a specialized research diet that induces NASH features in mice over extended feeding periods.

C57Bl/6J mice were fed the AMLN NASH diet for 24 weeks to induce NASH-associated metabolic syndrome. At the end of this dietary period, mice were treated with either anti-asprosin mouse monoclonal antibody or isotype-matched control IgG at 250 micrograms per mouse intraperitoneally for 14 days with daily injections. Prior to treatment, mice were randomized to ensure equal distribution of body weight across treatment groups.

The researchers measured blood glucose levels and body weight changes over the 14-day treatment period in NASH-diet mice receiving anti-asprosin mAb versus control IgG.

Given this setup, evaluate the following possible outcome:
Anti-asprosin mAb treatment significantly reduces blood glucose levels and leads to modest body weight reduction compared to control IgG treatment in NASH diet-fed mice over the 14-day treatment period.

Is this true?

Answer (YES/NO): YES